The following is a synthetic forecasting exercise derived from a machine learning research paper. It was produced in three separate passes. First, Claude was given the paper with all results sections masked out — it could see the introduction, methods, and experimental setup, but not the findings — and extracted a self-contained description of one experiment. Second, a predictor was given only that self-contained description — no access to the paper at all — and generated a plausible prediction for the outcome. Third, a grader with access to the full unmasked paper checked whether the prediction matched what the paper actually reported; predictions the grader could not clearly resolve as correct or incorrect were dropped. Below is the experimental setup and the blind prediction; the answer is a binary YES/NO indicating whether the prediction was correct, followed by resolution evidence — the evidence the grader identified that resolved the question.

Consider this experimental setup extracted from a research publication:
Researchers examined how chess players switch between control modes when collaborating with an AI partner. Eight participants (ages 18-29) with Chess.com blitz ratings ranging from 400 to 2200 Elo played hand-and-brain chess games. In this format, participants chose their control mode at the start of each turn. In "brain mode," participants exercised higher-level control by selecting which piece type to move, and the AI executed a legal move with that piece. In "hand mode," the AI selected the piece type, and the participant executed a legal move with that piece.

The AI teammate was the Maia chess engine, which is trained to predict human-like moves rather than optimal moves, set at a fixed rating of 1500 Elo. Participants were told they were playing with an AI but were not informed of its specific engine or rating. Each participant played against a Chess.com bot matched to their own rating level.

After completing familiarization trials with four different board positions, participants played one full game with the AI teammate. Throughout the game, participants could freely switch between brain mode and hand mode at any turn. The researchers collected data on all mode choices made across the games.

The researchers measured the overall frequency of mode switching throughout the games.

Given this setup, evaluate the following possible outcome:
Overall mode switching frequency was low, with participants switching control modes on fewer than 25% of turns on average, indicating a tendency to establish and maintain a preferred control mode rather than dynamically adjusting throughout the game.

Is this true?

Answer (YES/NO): NO